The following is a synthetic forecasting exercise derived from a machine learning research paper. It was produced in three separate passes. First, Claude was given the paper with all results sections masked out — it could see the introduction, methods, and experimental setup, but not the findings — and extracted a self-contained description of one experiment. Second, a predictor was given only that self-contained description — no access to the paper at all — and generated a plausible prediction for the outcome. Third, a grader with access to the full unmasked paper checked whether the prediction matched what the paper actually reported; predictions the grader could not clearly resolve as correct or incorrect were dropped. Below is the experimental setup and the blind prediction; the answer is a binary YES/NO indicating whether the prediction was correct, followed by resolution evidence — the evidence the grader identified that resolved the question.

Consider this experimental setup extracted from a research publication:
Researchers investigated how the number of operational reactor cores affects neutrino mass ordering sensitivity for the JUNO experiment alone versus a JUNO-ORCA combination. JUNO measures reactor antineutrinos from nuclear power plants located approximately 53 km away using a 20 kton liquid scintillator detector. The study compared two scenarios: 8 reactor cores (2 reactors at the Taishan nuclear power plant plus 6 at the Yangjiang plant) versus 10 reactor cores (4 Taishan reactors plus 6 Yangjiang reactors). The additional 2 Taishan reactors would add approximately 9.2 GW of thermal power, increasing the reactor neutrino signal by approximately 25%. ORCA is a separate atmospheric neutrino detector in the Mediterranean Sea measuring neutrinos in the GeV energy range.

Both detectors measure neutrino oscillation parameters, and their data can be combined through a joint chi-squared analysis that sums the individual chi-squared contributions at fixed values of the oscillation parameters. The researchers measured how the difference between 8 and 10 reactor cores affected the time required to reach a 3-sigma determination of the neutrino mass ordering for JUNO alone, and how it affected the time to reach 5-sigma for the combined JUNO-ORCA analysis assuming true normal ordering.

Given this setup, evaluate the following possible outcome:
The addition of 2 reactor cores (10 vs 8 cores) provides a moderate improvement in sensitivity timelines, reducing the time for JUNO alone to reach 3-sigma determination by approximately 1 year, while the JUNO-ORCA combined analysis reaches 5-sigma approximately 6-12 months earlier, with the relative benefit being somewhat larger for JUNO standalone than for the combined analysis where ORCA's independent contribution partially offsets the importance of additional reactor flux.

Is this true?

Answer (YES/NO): NO